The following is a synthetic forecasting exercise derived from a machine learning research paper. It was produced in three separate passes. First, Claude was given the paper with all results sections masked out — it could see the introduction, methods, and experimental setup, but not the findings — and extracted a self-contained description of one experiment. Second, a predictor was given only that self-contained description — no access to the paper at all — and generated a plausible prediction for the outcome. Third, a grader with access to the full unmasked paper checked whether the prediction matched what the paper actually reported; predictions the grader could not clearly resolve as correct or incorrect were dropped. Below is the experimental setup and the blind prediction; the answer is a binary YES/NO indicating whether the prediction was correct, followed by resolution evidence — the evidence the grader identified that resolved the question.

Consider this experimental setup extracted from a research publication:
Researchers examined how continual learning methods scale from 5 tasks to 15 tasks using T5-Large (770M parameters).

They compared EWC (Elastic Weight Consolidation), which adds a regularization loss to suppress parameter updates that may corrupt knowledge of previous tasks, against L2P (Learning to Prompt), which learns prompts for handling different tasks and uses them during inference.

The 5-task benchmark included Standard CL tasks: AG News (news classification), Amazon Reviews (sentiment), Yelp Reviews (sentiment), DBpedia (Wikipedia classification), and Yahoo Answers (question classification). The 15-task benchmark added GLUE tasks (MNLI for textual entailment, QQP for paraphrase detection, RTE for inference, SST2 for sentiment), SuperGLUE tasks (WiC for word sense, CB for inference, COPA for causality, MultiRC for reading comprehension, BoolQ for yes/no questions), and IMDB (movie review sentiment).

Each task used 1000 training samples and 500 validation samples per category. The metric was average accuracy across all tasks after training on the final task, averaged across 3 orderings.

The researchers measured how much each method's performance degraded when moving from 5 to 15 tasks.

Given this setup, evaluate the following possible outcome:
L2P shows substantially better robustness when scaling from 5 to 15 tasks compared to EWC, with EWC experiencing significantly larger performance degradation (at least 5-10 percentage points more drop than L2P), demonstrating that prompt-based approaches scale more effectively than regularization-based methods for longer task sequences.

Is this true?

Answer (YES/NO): NO